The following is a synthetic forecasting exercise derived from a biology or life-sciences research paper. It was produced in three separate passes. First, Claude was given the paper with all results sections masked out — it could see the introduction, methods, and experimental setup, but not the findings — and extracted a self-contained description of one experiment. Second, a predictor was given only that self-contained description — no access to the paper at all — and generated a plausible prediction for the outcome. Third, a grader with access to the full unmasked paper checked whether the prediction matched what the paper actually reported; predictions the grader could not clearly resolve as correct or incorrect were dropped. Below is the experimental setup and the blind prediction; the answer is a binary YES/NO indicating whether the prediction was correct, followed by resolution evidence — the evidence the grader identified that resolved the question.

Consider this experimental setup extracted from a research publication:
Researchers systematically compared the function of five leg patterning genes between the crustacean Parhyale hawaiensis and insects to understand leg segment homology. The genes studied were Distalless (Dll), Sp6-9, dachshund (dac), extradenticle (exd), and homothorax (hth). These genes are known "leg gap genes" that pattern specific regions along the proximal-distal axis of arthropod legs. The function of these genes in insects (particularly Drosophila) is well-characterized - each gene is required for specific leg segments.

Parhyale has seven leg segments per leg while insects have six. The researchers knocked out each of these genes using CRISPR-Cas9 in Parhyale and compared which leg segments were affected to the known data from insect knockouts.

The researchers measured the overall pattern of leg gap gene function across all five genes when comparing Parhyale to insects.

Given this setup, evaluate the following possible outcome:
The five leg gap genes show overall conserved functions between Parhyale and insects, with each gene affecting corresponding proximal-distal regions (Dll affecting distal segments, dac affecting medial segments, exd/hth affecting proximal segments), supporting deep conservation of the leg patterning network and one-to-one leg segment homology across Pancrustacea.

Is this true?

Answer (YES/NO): NO